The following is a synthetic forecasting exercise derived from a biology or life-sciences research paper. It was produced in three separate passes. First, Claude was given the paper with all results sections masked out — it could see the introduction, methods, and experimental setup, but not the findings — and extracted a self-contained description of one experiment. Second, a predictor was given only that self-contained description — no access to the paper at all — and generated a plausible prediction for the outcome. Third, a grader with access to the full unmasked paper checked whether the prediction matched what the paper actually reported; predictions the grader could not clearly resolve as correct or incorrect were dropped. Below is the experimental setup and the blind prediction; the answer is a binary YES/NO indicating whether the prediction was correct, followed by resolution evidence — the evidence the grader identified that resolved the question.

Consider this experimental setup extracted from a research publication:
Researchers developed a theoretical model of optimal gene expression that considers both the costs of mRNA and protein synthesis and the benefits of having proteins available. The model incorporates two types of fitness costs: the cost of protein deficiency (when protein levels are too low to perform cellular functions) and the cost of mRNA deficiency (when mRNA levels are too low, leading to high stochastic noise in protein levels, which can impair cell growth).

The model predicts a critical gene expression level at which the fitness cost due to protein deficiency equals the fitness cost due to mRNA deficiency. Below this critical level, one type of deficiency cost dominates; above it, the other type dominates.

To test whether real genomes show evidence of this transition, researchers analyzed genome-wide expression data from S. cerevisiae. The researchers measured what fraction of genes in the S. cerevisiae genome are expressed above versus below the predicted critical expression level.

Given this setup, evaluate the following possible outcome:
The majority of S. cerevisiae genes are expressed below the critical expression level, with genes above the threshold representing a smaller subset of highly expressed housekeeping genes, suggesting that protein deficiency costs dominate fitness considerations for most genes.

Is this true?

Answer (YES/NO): NO